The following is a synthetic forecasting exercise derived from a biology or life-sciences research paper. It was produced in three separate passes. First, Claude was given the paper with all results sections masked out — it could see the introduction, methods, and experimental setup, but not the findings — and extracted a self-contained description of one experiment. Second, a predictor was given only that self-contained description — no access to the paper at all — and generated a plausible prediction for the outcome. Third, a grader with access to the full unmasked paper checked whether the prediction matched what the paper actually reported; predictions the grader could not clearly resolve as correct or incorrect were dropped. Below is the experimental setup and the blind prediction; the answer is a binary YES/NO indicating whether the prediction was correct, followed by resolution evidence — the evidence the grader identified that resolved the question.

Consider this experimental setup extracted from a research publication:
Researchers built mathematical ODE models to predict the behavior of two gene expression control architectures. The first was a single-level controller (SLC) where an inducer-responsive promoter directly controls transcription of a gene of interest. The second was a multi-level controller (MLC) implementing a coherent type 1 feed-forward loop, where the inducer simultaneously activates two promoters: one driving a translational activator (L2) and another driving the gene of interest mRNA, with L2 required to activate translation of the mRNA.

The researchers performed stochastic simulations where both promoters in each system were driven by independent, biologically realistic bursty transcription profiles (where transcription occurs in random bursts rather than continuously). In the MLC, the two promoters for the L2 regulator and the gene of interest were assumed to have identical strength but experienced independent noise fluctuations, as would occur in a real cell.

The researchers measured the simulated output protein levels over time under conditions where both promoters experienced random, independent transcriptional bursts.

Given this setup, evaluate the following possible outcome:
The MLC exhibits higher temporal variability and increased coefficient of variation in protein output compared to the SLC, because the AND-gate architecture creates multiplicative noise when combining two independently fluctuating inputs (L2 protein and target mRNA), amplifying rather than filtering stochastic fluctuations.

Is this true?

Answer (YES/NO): NO